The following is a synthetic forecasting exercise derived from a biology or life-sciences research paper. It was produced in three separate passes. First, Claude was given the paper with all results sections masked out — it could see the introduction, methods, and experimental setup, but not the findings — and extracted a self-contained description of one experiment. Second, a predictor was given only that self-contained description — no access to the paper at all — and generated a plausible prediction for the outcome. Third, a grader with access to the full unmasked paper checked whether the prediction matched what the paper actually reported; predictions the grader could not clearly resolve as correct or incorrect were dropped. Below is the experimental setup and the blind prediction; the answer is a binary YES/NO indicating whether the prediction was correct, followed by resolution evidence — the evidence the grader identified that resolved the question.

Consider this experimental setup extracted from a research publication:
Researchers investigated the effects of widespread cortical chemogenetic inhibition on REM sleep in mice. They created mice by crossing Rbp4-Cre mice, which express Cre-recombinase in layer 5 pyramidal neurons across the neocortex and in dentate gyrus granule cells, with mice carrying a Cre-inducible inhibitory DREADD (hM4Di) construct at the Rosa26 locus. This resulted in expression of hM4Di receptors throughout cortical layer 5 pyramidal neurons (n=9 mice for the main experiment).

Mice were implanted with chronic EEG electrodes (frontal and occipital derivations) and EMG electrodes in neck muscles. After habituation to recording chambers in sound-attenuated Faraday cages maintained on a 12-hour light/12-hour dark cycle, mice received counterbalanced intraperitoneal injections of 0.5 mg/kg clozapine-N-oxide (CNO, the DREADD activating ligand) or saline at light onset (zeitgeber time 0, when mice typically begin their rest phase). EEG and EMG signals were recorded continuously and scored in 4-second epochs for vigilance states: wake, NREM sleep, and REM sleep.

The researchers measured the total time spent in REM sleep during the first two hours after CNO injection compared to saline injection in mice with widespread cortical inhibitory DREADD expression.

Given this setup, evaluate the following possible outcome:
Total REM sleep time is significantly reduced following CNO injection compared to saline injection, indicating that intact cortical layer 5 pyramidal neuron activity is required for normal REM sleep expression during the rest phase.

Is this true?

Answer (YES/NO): YES